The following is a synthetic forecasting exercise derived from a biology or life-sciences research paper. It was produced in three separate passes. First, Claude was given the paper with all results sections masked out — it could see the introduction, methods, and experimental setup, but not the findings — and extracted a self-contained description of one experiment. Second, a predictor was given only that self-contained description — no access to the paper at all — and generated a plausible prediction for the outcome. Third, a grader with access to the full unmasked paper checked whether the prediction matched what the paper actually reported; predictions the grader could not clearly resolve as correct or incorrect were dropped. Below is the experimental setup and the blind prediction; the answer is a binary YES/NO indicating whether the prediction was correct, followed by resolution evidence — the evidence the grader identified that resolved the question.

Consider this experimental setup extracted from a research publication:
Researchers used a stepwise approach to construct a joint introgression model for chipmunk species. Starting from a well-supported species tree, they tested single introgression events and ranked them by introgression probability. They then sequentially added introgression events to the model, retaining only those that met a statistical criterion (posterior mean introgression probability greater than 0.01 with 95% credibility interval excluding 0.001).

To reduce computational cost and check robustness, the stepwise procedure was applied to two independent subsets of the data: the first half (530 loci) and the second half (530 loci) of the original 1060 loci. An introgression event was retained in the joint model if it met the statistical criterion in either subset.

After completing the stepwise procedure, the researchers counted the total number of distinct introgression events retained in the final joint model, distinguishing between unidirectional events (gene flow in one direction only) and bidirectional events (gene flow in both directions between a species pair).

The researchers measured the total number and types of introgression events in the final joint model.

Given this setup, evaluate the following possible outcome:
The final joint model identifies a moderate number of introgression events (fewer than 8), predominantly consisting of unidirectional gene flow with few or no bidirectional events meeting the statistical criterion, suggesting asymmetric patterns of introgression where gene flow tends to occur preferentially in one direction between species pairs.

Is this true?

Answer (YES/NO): YES